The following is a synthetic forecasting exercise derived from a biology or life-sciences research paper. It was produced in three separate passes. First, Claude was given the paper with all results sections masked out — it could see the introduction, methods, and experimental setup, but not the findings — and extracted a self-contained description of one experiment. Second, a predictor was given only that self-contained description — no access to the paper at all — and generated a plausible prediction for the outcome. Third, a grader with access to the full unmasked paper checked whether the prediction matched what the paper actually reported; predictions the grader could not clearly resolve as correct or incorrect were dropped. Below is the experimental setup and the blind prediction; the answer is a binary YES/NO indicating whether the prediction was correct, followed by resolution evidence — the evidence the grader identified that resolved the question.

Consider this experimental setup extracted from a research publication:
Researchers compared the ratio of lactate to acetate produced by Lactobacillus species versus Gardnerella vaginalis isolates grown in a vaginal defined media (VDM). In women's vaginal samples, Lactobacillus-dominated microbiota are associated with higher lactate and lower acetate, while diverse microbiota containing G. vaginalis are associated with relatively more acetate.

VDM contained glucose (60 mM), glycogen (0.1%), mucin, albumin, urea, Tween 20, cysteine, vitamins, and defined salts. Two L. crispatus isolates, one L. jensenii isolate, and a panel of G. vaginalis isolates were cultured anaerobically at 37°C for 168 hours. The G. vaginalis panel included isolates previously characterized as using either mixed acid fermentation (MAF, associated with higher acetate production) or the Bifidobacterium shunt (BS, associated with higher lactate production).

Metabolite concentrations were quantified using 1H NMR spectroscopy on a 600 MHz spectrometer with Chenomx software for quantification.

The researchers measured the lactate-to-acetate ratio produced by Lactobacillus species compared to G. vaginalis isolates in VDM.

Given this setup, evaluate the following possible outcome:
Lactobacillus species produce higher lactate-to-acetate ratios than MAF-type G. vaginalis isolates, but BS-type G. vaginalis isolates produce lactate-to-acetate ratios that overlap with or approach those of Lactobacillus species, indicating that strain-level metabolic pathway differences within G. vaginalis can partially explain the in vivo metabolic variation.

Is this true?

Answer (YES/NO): NO